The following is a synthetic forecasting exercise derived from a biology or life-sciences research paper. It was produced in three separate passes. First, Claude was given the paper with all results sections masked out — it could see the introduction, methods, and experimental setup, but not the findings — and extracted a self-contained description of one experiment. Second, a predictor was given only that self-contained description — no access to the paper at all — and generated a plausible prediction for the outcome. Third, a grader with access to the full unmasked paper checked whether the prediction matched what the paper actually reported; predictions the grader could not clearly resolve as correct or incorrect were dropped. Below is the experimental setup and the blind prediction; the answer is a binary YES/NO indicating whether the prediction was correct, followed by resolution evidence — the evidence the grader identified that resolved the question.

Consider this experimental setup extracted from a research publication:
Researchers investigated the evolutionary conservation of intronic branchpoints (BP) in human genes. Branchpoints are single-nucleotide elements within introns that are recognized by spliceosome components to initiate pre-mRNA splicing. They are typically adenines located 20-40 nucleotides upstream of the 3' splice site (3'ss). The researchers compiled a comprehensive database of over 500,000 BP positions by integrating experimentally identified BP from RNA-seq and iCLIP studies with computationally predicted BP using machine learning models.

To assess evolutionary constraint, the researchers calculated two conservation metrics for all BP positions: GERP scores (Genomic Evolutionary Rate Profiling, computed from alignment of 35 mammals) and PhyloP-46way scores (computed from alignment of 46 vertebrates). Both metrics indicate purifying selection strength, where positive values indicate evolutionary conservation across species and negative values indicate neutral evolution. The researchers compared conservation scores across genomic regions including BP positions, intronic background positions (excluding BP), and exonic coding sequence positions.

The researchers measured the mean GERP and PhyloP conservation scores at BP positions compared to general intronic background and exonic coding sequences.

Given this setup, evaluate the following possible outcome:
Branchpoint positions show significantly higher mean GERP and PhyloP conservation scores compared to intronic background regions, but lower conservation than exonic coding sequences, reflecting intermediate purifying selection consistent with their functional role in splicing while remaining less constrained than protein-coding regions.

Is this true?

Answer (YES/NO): YES